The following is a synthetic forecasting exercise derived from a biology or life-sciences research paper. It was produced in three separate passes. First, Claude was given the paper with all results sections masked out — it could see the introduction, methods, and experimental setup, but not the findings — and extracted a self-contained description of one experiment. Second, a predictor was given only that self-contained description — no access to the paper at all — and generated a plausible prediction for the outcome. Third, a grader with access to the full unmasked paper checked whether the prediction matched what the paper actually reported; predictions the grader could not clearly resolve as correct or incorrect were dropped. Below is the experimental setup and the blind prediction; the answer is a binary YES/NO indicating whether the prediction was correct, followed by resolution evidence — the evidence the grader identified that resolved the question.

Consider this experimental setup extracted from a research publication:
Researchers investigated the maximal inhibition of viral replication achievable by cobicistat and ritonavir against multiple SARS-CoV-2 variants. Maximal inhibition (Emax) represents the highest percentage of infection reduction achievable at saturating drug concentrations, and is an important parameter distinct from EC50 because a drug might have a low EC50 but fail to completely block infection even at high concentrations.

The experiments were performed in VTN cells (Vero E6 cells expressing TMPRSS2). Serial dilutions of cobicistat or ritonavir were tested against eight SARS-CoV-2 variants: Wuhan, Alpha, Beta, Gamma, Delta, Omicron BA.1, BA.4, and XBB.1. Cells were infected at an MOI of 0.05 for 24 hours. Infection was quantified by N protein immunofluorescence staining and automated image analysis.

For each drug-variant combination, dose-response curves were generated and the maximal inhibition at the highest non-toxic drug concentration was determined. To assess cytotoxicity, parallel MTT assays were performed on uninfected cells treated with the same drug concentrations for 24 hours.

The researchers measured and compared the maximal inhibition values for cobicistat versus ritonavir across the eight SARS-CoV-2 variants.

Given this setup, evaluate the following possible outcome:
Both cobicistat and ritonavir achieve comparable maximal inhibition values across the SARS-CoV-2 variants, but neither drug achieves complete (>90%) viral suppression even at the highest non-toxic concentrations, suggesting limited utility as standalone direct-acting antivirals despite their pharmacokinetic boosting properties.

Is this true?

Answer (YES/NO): NO